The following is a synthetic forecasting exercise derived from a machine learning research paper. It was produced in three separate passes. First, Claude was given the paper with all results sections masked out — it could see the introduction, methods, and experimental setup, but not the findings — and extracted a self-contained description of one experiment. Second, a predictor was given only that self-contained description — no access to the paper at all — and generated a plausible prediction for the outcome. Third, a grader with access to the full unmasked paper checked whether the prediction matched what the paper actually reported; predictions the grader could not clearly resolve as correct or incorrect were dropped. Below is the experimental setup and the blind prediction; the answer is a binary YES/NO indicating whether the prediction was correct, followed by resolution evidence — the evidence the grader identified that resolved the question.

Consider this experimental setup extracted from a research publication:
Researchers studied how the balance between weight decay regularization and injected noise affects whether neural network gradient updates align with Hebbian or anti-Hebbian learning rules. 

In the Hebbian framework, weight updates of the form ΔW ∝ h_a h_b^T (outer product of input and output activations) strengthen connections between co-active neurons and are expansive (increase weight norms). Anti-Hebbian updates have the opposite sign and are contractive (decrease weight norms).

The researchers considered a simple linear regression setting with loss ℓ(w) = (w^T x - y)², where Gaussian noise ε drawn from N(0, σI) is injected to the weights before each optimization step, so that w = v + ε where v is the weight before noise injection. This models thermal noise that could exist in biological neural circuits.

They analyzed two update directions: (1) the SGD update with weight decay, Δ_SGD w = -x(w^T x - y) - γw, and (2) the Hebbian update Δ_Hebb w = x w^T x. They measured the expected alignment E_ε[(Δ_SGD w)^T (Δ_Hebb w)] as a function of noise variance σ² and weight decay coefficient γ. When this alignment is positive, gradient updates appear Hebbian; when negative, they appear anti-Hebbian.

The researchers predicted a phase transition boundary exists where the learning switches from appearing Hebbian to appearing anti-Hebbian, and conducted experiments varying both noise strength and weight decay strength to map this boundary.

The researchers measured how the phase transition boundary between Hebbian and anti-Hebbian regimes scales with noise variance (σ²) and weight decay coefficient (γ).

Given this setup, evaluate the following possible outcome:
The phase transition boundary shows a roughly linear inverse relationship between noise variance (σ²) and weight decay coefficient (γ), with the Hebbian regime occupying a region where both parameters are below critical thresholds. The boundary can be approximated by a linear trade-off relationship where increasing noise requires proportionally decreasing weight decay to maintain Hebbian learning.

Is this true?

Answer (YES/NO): NO